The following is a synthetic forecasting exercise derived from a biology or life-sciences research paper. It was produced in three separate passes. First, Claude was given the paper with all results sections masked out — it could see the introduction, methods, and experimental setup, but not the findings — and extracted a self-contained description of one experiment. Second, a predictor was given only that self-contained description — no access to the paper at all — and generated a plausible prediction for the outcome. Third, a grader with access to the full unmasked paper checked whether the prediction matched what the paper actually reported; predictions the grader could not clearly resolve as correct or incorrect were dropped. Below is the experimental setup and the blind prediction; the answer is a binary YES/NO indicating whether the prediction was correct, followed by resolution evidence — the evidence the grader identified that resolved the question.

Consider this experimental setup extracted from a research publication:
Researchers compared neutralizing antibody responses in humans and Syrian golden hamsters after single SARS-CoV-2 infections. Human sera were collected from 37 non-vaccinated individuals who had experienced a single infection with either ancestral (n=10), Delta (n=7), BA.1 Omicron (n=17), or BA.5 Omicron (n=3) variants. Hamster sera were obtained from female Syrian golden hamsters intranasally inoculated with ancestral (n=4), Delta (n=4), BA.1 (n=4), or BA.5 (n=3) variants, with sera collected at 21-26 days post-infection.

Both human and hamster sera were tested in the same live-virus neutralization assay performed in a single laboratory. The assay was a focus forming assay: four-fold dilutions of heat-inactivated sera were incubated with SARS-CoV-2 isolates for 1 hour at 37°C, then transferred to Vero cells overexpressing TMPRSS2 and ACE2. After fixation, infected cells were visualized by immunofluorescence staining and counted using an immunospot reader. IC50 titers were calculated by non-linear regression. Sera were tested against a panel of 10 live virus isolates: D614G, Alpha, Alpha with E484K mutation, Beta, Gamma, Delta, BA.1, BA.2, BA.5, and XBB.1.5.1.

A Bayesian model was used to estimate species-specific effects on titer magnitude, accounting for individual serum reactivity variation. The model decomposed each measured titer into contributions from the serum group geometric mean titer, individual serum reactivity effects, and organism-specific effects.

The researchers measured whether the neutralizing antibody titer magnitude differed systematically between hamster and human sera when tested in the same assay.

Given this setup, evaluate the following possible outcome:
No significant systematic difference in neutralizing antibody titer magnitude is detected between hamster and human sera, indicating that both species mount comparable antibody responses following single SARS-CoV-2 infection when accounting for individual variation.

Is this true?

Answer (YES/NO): NO